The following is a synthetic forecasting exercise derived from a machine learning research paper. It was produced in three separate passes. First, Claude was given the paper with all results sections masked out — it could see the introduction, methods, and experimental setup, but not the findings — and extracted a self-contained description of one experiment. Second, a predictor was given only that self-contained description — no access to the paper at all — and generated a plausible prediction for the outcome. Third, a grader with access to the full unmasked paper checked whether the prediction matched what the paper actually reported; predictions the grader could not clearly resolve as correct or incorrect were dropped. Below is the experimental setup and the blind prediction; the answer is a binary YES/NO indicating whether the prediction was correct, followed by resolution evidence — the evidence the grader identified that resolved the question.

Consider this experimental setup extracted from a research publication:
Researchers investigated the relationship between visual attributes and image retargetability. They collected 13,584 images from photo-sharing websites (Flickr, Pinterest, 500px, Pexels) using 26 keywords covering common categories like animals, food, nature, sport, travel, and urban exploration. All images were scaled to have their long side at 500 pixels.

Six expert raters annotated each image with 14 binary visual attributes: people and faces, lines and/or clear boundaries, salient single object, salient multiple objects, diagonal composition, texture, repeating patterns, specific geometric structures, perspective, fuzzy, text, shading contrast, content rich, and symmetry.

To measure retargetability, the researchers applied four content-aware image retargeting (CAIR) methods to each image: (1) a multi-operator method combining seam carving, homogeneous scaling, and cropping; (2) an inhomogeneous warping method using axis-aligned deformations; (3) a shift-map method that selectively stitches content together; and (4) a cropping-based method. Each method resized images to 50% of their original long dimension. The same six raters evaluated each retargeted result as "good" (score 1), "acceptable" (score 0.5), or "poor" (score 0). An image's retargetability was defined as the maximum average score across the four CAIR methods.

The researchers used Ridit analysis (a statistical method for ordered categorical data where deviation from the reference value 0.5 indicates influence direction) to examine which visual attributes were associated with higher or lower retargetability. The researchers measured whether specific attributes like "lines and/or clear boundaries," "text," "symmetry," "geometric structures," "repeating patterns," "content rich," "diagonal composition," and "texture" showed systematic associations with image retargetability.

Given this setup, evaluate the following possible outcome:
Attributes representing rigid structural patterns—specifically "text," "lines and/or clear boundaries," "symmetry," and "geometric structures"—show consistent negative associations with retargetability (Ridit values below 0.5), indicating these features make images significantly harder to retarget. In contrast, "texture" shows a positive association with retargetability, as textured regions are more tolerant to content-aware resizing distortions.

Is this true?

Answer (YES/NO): YES